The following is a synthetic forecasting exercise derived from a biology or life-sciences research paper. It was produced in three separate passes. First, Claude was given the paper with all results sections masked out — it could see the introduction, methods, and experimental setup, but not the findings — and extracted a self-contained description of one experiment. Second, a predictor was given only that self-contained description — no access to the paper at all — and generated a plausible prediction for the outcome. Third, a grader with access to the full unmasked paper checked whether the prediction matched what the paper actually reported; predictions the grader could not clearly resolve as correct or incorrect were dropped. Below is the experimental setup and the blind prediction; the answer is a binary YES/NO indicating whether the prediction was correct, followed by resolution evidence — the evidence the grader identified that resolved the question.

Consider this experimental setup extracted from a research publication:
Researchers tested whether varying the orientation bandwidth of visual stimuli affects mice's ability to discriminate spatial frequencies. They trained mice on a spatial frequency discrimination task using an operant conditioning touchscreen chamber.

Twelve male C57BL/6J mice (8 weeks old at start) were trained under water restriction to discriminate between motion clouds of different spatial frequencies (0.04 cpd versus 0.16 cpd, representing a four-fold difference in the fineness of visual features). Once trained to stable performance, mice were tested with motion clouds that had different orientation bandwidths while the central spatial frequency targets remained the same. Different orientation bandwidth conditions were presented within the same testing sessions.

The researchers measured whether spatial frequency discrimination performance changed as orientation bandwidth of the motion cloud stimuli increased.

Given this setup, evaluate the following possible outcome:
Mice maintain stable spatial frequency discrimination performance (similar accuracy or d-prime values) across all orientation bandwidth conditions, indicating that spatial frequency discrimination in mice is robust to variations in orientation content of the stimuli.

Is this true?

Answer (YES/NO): NO